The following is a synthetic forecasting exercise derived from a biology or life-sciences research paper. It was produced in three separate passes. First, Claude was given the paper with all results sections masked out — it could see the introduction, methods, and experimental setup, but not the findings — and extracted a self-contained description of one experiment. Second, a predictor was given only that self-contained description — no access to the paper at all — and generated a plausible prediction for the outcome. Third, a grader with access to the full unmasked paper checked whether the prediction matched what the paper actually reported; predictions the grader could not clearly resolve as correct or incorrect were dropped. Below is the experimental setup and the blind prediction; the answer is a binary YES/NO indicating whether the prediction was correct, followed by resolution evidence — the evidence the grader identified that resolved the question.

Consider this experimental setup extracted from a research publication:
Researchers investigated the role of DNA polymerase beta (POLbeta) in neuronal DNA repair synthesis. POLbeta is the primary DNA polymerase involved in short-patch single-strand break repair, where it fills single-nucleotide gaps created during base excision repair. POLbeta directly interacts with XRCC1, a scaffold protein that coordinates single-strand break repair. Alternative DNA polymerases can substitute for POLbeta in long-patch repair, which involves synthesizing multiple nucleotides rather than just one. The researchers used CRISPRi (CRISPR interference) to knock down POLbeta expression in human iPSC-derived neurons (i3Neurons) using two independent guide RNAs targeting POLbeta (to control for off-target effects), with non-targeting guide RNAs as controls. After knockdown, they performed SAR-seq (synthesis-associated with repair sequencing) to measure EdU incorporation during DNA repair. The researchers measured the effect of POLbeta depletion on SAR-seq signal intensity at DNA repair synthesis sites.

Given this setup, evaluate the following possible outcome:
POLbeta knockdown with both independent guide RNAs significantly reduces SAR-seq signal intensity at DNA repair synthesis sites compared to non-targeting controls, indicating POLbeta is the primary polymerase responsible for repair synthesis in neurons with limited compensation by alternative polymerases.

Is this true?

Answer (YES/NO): NO